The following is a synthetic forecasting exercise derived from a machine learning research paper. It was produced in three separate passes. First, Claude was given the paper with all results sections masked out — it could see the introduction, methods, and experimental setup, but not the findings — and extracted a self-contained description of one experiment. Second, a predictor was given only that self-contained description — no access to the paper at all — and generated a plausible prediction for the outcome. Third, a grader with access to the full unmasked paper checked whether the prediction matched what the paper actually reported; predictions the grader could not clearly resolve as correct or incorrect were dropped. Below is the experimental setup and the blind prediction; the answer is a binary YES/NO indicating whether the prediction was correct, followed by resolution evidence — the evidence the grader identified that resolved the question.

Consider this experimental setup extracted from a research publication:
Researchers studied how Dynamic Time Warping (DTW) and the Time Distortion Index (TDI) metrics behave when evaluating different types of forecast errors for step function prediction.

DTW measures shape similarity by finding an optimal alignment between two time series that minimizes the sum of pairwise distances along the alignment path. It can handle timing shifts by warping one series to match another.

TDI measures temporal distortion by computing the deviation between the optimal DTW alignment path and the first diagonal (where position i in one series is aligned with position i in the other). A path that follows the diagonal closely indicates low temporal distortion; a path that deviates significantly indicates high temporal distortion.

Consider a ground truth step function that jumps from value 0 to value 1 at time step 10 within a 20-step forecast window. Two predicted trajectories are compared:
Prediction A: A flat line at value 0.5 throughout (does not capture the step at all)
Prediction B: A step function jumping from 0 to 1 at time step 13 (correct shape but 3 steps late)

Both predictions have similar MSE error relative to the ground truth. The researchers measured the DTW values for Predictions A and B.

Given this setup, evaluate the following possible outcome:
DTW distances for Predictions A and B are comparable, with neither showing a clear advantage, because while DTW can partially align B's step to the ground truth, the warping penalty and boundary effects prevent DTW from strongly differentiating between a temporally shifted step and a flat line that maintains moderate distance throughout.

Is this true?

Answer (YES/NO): NO